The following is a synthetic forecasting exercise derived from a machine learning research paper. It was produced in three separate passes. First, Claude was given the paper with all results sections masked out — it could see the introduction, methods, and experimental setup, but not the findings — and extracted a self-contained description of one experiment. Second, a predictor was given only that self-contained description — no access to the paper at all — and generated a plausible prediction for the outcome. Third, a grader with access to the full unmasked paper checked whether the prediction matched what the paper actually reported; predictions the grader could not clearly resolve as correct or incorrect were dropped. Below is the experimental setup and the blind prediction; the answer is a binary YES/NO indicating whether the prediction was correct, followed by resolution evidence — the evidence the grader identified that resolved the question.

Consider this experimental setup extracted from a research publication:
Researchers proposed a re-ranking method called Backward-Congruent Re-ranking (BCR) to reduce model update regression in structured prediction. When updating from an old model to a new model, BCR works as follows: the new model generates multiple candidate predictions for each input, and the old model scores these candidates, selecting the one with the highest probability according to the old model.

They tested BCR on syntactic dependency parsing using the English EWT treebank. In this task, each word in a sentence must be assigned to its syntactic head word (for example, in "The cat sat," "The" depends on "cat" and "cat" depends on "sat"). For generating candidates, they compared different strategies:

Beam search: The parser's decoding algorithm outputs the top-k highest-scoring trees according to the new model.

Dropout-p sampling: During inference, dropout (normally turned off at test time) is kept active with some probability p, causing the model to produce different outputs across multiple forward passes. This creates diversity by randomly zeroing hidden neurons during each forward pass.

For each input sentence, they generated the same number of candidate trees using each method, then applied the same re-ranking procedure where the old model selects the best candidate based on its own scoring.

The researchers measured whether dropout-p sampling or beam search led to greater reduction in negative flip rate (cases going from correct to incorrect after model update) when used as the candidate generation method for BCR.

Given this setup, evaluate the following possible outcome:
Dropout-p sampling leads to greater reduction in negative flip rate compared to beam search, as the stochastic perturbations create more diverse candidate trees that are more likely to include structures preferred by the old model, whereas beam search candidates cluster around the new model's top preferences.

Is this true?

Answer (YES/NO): YES